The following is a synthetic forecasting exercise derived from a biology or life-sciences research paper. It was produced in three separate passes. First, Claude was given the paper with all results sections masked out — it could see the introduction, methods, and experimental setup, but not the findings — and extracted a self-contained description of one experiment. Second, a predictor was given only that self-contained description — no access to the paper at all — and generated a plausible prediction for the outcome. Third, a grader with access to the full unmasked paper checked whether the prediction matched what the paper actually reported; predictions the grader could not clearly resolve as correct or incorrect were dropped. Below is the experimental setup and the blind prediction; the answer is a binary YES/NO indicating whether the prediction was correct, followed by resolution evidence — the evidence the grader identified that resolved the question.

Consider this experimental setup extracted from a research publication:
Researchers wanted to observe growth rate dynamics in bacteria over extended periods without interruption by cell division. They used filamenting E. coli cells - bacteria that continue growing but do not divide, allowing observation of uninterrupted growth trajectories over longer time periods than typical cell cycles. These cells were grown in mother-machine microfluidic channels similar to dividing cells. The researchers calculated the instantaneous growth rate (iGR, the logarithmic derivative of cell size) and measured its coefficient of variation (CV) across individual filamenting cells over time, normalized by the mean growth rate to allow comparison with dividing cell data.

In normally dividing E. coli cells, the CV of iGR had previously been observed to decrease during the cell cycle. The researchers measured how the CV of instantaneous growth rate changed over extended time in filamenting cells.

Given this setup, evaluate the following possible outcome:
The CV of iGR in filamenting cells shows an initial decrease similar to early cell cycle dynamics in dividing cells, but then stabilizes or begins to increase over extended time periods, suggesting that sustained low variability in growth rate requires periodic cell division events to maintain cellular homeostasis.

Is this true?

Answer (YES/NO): NO